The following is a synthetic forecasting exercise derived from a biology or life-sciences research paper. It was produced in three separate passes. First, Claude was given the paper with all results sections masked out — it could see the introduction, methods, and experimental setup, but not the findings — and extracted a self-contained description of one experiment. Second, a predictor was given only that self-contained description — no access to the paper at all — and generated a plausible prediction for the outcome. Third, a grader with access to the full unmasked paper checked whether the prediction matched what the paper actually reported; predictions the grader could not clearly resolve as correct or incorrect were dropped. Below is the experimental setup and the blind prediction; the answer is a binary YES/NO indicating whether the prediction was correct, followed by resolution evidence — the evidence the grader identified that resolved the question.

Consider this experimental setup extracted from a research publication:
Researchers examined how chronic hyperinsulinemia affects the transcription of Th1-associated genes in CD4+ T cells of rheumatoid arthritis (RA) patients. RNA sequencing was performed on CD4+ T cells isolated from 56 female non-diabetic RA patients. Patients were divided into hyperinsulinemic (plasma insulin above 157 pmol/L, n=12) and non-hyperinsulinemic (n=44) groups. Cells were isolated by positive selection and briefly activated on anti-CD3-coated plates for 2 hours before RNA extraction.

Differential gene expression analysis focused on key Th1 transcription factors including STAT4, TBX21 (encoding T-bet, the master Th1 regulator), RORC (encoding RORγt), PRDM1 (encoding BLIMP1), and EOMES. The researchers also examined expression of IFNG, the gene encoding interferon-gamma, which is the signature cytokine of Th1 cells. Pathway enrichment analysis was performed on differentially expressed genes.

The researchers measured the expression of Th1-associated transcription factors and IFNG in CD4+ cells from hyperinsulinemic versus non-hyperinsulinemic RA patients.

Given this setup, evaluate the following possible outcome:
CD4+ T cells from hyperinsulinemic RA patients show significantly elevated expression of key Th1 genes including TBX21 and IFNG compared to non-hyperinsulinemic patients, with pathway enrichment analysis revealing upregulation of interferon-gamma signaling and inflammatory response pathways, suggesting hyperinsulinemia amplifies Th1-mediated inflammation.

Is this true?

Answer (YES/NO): NO